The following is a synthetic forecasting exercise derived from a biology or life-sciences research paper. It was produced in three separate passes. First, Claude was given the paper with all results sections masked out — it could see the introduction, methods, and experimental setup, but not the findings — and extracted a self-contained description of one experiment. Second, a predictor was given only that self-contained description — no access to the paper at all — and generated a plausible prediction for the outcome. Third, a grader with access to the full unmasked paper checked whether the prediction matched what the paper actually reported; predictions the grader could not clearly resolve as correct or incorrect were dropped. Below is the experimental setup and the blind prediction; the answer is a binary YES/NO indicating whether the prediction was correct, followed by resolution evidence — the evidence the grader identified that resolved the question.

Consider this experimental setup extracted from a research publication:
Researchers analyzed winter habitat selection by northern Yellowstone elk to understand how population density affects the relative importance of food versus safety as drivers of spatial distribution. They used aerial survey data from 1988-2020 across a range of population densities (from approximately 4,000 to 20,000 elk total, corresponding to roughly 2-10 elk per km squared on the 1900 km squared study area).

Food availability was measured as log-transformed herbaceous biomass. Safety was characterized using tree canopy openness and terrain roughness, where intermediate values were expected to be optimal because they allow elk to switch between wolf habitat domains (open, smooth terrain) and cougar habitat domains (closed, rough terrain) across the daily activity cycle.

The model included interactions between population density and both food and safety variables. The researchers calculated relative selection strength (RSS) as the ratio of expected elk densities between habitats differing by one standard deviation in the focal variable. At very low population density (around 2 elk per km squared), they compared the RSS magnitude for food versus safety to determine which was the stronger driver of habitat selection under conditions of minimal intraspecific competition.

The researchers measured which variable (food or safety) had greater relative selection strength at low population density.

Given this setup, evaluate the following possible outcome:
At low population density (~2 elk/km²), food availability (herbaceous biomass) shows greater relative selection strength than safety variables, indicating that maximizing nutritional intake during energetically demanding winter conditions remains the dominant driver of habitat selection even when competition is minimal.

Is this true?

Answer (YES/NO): NO